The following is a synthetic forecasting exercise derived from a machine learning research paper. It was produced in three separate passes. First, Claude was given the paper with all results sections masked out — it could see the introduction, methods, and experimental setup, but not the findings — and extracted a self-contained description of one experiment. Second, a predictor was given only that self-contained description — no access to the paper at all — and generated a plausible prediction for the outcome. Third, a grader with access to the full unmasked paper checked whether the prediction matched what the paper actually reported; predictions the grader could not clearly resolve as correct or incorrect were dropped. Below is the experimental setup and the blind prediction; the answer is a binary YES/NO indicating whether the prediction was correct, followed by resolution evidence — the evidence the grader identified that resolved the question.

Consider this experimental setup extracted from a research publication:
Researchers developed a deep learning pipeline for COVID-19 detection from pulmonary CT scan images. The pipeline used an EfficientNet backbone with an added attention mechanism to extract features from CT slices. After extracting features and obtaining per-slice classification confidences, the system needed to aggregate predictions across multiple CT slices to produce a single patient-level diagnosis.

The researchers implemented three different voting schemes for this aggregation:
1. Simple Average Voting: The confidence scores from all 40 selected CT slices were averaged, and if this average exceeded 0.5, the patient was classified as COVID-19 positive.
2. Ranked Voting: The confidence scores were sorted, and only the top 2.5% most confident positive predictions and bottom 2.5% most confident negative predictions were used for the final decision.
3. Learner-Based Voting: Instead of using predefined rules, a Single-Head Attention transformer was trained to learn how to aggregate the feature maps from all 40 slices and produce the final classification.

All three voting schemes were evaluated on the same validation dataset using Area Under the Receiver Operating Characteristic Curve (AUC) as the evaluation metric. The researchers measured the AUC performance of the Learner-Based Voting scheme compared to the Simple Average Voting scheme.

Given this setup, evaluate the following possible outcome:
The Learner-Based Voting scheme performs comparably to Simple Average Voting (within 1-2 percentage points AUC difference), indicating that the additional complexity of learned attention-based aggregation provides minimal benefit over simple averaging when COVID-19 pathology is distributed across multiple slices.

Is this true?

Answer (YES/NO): NO